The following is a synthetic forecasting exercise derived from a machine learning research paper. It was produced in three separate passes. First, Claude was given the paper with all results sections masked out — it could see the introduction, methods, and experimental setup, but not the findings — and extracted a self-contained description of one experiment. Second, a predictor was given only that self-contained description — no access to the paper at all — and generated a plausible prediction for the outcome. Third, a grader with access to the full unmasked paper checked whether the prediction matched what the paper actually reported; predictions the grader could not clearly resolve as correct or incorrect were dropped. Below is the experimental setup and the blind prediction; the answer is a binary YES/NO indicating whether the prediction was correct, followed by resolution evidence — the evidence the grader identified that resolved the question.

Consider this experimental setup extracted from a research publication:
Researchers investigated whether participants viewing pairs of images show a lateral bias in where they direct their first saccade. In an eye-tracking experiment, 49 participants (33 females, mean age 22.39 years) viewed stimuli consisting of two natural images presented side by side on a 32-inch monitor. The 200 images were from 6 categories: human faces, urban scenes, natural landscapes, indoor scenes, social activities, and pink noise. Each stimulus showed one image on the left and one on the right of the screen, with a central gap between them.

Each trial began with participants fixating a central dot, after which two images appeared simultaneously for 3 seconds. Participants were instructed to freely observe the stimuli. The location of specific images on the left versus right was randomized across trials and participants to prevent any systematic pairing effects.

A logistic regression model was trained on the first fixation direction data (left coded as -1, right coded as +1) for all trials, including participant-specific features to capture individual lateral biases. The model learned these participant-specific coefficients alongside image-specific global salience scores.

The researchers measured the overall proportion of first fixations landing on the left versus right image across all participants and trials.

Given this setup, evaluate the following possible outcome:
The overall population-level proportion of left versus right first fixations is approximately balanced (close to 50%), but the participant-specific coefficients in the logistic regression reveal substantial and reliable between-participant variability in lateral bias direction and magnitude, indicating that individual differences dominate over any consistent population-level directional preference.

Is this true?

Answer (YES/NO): NO